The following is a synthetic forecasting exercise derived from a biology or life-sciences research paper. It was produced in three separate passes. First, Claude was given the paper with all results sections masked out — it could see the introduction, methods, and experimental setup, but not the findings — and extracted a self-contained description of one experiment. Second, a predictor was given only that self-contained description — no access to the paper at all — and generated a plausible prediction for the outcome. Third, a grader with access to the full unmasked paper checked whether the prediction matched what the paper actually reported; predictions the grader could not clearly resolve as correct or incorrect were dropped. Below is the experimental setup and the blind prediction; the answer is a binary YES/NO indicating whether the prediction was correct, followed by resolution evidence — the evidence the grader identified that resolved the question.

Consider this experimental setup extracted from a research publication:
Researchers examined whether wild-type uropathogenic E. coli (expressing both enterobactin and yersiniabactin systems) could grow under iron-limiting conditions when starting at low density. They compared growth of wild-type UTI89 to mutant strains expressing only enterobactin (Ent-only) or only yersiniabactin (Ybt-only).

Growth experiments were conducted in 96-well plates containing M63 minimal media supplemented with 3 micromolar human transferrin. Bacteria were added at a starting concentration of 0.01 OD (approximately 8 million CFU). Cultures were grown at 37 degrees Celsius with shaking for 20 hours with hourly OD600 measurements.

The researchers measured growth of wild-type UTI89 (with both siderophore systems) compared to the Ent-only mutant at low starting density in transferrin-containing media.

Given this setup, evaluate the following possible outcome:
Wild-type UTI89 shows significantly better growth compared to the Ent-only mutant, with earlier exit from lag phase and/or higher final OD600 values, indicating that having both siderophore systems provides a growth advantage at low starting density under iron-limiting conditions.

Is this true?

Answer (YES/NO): NO